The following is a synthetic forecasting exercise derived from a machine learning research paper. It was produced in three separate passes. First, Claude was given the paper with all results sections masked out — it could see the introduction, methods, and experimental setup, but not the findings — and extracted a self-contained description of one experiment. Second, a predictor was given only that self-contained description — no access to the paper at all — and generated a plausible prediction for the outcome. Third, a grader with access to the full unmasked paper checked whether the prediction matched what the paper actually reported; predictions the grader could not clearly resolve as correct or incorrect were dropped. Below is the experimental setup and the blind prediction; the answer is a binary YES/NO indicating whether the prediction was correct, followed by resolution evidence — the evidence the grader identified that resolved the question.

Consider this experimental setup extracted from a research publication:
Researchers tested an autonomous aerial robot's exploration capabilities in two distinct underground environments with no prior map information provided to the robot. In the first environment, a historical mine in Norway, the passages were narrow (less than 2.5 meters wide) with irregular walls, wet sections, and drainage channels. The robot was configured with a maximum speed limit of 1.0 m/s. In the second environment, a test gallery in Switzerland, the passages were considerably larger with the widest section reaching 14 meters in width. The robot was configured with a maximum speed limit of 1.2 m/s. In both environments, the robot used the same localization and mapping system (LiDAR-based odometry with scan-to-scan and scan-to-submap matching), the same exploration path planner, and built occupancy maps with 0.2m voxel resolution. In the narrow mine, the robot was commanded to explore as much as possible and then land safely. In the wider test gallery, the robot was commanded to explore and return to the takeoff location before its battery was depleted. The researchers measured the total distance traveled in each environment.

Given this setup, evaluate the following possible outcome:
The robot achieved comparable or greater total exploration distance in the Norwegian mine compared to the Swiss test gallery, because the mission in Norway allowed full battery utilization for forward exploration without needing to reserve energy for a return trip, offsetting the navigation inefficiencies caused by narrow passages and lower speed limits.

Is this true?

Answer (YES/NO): YES